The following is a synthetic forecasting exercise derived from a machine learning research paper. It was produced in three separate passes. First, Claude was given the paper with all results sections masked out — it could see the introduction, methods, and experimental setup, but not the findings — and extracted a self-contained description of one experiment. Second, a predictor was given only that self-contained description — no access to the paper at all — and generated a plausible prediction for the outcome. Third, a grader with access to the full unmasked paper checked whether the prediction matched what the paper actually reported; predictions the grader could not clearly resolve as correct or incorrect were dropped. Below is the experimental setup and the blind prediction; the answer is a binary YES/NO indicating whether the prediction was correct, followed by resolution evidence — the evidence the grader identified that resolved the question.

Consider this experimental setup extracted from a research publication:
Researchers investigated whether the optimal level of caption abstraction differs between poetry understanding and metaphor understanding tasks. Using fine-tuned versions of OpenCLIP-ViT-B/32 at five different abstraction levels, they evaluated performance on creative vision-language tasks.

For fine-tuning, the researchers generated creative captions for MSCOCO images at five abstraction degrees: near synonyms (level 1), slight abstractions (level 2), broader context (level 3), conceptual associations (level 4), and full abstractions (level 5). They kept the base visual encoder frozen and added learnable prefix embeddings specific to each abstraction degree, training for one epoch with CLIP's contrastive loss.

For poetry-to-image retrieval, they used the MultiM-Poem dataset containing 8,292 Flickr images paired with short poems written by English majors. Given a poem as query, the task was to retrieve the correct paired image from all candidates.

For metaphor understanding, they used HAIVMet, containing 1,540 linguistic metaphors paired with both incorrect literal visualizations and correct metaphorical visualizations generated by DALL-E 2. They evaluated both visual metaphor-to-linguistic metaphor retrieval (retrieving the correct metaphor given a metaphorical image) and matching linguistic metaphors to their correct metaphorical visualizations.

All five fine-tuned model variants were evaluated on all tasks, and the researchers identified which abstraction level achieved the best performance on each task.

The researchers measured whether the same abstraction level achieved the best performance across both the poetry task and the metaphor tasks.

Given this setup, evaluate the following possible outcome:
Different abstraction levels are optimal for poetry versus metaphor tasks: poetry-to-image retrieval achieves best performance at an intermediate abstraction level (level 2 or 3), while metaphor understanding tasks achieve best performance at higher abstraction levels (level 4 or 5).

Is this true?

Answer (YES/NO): NO